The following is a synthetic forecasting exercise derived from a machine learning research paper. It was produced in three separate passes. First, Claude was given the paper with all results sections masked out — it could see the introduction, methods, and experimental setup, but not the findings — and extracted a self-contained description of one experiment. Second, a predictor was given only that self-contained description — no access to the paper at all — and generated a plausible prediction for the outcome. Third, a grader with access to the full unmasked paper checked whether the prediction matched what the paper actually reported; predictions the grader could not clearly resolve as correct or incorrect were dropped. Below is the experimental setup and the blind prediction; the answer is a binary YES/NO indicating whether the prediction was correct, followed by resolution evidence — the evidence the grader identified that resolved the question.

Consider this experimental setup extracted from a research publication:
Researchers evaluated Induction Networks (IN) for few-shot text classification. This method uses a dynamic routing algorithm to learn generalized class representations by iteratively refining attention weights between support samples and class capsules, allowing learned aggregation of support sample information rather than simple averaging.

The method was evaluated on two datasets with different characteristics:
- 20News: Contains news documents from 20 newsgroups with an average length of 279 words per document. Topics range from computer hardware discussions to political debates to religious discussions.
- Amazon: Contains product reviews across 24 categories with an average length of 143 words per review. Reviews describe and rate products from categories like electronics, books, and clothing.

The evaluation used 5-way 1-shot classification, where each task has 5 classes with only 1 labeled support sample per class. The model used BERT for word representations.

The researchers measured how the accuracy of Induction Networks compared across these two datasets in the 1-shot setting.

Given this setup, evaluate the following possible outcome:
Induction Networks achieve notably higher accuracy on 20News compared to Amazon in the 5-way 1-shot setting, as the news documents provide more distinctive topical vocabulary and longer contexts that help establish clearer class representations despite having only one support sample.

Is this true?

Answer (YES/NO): NO